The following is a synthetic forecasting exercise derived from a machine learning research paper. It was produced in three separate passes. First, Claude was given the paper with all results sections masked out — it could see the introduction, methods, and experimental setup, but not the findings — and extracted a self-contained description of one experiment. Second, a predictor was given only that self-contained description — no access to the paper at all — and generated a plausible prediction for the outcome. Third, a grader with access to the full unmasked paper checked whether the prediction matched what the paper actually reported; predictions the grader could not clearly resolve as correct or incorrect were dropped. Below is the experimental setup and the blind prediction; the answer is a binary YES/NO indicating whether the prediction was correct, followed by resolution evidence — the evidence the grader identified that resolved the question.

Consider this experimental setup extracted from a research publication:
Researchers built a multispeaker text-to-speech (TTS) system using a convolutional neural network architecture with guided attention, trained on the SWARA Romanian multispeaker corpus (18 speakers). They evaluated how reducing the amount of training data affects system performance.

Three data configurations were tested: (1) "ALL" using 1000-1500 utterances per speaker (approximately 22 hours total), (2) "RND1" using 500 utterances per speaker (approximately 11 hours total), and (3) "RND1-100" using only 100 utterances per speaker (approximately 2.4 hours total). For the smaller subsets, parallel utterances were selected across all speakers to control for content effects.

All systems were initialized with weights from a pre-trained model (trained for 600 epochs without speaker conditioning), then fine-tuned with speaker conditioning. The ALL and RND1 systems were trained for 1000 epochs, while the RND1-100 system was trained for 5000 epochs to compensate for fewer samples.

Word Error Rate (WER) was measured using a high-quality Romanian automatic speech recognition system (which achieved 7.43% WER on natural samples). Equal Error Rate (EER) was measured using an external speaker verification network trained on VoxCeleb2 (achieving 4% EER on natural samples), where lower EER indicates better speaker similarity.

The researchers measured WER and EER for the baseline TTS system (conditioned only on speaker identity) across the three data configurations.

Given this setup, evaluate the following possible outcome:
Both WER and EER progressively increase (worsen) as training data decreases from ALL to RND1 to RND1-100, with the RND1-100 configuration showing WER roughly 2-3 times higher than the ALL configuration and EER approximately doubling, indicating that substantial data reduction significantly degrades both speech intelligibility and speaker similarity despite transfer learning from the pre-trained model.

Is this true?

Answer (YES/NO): NO